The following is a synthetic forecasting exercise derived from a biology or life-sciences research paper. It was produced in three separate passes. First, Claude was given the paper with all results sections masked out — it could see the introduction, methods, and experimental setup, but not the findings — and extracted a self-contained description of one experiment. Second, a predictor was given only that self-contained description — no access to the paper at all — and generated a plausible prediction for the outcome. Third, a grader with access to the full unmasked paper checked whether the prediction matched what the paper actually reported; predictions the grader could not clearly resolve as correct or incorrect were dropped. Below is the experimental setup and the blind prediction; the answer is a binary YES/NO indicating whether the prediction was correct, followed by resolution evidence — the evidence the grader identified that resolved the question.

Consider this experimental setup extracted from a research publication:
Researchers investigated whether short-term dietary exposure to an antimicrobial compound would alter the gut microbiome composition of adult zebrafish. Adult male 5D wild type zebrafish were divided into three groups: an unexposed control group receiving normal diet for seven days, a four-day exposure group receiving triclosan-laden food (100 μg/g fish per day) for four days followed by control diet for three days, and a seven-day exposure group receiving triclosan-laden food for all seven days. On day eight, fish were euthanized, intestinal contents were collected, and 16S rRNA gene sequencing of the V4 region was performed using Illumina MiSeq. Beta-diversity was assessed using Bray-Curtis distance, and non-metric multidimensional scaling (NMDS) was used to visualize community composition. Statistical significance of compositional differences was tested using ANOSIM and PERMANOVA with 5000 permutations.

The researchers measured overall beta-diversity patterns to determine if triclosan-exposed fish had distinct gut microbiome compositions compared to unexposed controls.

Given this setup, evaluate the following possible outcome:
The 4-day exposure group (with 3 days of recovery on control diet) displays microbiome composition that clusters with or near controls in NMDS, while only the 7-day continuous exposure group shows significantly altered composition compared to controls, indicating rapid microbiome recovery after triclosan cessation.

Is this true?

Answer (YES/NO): NO